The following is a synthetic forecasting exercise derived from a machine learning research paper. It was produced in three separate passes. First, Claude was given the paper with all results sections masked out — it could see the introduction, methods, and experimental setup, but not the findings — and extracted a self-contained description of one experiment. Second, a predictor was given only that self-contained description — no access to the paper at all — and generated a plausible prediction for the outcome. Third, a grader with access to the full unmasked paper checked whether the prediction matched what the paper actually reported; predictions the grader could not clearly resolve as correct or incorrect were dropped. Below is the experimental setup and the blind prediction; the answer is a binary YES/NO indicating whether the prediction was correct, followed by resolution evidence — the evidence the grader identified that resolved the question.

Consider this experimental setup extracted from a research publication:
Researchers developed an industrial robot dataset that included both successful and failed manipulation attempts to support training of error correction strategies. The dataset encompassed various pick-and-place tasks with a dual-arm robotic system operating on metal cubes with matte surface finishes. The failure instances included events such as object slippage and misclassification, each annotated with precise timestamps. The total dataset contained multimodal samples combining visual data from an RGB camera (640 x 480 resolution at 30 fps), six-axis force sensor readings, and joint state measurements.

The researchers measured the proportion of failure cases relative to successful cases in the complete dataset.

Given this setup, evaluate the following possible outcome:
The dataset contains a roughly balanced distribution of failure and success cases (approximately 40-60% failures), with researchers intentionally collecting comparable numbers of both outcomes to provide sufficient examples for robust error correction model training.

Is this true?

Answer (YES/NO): NO